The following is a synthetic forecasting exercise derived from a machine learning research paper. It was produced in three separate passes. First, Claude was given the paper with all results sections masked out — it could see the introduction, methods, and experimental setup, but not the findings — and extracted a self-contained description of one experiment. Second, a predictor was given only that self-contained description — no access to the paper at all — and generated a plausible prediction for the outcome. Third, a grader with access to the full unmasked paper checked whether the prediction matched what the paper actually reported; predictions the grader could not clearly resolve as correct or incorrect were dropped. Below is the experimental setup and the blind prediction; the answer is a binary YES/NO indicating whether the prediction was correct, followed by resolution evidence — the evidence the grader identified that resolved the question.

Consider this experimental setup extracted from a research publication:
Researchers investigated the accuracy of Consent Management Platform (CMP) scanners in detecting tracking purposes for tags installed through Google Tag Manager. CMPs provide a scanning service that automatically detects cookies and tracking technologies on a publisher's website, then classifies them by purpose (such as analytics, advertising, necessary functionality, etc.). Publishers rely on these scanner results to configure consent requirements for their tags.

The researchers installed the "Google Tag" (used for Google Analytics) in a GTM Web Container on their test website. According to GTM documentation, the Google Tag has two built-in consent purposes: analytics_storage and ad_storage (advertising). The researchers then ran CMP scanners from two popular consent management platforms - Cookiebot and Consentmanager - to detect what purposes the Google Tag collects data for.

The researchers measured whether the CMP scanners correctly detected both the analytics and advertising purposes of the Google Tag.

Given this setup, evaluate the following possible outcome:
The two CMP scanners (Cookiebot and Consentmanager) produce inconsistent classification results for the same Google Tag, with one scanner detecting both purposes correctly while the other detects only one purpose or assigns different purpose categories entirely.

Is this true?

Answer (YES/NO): NO